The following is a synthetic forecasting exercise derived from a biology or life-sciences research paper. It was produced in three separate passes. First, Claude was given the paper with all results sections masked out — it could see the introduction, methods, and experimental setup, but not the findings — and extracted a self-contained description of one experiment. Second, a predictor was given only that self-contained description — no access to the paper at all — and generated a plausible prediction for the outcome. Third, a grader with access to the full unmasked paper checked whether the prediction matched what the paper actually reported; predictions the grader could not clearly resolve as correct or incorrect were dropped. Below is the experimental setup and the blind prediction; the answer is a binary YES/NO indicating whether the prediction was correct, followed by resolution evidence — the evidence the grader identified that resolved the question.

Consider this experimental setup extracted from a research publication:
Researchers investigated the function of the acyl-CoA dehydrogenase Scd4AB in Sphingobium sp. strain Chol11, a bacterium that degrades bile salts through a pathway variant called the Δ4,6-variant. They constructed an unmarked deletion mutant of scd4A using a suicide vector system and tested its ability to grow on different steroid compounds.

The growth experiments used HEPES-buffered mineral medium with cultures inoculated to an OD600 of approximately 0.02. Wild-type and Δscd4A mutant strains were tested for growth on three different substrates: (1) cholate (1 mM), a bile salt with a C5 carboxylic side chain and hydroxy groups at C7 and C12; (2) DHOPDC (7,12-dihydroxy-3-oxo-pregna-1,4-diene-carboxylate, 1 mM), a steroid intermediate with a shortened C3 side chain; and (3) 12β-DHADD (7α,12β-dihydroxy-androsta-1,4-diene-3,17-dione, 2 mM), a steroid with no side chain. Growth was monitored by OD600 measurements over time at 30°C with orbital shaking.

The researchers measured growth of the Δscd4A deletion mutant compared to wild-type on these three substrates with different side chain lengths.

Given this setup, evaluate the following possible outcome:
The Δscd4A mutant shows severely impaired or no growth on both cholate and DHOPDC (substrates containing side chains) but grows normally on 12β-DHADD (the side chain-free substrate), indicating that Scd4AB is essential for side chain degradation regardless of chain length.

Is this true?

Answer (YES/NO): NO